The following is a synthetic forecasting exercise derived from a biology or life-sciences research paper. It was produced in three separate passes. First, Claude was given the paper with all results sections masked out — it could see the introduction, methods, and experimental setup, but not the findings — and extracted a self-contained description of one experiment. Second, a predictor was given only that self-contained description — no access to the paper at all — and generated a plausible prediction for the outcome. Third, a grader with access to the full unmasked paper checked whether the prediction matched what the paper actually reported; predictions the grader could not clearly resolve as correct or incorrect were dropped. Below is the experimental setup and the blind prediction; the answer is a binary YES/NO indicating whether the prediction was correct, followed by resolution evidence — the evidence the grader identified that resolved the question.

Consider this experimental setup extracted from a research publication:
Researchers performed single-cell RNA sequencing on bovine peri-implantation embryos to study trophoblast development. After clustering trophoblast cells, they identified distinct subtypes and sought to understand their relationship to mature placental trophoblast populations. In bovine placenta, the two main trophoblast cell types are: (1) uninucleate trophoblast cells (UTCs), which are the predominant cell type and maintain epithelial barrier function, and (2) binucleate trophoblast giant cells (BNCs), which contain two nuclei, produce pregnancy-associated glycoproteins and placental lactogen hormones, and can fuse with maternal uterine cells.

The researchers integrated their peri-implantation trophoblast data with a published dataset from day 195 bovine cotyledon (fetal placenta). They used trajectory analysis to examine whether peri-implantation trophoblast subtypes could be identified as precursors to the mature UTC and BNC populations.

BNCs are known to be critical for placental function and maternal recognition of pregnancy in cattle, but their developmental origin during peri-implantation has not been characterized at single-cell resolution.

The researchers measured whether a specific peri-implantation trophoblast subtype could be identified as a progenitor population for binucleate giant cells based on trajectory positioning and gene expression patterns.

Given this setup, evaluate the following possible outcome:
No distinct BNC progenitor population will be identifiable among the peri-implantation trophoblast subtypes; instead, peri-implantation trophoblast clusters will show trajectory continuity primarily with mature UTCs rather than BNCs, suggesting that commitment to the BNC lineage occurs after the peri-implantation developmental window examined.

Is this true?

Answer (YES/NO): NO